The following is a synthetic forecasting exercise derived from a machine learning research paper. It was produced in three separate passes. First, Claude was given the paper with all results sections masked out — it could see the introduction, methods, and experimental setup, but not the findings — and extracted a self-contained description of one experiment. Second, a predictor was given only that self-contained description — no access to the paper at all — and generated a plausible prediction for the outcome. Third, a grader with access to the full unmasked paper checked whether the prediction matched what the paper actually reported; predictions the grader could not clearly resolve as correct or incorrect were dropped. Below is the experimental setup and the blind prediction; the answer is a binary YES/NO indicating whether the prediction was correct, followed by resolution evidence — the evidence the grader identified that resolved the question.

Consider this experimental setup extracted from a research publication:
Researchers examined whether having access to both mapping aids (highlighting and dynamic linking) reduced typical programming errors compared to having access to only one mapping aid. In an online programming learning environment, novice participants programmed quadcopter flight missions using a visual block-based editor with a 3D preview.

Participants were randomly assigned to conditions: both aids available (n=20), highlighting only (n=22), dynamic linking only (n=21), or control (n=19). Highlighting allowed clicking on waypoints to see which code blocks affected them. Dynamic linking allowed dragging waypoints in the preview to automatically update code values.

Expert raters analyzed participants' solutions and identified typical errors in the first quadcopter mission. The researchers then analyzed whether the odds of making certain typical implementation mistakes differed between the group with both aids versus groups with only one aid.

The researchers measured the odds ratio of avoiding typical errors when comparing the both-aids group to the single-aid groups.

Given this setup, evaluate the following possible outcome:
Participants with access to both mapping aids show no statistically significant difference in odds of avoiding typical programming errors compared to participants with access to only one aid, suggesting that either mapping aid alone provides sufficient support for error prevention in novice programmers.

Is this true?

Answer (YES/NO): NO